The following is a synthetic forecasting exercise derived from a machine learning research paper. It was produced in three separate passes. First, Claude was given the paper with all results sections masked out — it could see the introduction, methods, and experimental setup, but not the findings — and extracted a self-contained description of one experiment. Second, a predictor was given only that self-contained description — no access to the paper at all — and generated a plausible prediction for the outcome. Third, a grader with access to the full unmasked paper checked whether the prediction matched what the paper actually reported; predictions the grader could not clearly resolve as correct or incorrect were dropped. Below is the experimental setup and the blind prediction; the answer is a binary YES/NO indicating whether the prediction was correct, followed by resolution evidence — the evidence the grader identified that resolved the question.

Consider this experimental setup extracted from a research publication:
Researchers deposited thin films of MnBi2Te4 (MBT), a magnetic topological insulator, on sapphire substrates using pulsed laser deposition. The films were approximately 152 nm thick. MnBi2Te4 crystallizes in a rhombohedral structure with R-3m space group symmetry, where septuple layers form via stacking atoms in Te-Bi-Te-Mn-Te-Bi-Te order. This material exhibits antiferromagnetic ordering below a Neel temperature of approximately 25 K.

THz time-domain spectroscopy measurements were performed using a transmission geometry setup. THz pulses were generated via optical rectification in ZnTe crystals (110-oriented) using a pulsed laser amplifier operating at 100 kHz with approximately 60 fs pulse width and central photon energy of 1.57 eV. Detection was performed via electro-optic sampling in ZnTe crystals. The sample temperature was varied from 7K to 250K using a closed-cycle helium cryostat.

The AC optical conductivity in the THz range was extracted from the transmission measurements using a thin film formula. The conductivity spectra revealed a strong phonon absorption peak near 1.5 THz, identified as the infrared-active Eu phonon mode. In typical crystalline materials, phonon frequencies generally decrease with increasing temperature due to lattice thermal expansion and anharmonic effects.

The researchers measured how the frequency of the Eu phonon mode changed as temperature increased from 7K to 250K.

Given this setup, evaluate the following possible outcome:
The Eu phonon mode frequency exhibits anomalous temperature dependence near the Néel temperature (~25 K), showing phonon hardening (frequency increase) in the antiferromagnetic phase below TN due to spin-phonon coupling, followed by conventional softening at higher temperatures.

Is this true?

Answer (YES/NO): NO